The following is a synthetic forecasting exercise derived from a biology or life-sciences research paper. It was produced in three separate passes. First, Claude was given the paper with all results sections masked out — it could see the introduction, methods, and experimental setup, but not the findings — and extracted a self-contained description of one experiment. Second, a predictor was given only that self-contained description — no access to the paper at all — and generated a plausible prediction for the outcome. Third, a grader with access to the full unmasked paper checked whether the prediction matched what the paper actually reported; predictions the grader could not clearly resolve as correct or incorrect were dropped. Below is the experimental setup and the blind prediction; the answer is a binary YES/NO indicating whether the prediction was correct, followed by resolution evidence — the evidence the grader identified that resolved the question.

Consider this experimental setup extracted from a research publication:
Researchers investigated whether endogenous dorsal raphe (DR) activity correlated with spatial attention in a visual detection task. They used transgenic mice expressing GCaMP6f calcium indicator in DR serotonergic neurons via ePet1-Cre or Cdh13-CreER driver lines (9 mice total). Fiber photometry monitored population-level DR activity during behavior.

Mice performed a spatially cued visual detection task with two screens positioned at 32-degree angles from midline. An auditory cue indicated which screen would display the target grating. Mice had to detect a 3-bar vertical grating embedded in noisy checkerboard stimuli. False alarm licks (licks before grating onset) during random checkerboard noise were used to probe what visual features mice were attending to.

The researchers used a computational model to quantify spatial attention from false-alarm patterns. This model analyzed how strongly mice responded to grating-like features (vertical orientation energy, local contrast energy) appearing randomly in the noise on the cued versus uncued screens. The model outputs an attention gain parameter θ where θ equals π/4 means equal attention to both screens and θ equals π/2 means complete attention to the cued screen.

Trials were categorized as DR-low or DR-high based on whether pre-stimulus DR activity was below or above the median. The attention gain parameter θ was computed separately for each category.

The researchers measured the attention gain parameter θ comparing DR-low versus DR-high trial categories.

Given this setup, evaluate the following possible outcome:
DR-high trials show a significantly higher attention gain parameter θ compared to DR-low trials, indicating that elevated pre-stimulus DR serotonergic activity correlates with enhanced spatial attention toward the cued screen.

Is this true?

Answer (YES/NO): NO